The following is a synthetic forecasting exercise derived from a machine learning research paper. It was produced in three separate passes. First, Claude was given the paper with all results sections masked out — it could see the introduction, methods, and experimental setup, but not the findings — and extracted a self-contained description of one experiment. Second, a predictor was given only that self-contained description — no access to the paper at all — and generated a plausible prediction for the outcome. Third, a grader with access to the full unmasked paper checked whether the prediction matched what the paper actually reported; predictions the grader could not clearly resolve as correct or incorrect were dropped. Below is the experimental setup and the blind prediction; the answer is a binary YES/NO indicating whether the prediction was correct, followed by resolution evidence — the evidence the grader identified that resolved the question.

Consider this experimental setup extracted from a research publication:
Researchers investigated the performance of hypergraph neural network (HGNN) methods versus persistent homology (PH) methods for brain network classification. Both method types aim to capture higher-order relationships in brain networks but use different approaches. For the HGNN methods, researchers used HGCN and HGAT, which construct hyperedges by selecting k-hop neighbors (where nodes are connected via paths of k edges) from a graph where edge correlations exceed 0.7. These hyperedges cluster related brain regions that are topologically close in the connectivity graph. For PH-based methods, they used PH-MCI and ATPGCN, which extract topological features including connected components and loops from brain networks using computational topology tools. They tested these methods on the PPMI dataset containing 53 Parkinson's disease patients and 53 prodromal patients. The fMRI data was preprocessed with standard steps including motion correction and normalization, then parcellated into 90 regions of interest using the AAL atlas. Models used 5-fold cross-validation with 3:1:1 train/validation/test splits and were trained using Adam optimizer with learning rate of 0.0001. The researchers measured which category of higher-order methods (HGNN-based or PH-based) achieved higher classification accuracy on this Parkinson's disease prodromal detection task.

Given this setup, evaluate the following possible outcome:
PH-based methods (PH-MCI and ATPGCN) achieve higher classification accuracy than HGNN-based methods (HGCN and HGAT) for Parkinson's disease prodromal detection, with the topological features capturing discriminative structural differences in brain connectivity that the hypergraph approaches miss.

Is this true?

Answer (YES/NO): NO